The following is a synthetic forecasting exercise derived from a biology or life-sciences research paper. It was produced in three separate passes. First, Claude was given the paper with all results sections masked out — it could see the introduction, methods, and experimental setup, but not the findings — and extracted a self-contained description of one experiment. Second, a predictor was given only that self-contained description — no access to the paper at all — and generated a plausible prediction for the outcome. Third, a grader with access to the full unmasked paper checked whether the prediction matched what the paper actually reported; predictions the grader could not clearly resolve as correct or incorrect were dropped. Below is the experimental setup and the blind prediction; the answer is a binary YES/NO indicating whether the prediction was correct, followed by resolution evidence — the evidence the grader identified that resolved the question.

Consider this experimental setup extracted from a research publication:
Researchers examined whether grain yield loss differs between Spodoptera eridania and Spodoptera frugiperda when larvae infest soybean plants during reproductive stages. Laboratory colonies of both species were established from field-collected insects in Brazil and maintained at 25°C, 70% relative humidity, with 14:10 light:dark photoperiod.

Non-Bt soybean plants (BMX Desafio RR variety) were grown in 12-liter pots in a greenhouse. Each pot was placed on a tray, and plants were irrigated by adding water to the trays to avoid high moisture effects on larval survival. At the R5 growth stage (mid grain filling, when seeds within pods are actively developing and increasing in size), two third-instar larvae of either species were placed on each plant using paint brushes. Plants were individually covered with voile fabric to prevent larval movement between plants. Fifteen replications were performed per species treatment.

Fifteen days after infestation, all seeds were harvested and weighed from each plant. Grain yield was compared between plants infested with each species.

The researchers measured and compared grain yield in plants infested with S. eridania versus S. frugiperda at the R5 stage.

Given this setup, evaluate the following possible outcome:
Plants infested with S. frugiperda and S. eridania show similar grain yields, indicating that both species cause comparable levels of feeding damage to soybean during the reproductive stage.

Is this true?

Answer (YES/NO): NO